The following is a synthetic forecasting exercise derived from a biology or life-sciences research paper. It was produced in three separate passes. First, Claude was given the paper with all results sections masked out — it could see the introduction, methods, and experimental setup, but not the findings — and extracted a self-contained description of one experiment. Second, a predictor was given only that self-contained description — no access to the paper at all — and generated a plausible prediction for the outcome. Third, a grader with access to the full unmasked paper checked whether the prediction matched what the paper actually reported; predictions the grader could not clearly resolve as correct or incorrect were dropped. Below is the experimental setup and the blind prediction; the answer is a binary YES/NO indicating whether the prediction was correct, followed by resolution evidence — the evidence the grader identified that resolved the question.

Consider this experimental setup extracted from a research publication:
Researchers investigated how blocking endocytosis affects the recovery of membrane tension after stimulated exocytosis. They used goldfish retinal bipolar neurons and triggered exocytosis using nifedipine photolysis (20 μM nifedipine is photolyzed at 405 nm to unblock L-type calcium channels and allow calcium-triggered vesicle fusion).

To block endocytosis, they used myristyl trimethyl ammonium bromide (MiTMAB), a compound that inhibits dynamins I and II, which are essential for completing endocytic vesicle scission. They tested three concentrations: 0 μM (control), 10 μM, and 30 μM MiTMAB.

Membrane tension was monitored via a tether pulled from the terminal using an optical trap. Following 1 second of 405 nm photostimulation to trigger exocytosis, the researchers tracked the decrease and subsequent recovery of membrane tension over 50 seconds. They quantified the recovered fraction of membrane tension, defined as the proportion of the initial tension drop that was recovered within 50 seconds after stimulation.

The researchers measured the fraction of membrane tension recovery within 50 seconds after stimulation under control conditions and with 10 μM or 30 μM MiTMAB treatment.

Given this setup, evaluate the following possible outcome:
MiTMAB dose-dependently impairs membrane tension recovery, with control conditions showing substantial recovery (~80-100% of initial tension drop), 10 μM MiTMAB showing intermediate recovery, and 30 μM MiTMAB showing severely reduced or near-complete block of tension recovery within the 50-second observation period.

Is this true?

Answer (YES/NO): YES